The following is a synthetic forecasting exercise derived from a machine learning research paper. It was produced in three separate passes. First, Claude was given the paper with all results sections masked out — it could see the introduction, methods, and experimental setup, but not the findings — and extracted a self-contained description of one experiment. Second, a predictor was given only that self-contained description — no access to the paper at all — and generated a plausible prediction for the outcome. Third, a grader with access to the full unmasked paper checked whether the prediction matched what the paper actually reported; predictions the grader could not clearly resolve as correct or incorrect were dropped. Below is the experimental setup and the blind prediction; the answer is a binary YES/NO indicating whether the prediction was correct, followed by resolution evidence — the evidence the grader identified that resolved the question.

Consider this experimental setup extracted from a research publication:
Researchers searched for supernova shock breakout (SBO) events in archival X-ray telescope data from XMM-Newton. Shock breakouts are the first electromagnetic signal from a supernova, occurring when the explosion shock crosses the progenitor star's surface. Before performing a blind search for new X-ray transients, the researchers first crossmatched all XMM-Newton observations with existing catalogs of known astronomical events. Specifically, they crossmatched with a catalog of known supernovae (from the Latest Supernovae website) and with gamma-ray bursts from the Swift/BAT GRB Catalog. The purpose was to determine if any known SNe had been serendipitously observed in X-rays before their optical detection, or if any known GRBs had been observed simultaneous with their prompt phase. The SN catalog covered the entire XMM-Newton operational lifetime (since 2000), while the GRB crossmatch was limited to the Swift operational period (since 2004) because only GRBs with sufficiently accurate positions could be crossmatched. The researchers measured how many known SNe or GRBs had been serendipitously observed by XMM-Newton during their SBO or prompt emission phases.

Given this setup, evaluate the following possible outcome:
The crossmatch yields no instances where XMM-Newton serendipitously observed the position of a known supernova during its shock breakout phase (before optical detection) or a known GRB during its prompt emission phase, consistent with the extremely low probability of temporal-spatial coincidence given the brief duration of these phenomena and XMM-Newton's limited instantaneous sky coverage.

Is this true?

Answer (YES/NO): YES